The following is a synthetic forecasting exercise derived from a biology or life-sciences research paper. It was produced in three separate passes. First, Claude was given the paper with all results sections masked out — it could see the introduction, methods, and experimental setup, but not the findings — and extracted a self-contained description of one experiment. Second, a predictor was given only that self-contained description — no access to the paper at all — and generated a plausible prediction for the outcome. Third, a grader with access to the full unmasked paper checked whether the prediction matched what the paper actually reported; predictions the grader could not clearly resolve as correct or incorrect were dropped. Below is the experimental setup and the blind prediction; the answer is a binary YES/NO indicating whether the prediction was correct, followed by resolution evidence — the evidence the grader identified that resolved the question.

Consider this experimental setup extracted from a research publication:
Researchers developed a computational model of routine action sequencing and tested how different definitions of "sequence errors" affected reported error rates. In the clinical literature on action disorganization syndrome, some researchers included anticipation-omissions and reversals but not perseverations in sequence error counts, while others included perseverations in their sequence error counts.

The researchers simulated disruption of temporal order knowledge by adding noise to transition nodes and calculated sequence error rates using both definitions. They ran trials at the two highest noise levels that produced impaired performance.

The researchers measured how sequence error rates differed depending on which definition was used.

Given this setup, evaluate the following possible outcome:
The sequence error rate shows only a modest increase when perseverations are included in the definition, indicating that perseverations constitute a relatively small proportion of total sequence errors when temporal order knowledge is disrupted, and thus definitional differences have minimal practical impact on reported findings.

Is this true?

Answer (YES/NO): NO